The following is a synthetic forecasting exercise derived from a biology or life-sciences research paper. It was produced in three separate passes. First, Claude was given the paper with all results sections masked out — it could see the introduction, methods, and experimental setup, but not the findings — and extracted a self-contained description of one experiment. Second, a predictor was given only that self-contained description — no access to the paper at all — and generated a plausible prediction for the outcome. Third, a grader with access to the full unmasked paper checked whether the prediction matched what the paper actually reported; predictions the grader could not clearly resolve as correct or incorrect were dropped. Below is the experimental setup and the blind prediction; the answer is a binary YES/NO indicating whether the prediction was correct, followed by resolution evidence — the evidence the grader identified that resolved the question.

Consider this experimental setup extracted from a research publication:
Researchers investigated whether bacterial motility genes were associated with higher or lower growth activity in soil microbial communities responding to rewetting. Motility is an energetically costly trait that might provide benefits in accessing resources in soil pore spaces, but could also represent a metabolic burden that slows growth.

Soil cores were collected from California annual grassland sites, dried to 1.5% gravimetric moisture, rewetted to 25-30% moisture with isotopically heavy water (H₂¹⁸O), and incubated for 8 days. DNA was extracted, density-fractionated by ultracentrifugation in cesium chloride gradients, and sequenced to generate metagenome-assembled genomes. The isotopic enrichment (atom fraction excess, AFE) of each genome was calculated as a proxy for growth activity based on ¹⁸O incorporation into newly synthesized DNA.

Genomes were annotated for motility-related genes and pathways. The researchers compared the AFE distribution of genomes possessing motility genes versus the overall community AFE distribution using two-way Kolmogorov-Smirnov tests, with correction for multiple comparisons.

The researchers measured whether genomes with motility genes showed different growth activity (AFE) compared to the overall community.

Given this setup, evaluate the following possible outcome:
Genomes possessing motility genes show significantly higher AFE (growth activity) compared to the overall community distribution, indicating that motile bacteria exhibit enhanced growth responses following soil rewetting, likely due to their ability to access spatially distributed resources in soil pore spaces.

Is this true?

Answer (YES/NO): NO